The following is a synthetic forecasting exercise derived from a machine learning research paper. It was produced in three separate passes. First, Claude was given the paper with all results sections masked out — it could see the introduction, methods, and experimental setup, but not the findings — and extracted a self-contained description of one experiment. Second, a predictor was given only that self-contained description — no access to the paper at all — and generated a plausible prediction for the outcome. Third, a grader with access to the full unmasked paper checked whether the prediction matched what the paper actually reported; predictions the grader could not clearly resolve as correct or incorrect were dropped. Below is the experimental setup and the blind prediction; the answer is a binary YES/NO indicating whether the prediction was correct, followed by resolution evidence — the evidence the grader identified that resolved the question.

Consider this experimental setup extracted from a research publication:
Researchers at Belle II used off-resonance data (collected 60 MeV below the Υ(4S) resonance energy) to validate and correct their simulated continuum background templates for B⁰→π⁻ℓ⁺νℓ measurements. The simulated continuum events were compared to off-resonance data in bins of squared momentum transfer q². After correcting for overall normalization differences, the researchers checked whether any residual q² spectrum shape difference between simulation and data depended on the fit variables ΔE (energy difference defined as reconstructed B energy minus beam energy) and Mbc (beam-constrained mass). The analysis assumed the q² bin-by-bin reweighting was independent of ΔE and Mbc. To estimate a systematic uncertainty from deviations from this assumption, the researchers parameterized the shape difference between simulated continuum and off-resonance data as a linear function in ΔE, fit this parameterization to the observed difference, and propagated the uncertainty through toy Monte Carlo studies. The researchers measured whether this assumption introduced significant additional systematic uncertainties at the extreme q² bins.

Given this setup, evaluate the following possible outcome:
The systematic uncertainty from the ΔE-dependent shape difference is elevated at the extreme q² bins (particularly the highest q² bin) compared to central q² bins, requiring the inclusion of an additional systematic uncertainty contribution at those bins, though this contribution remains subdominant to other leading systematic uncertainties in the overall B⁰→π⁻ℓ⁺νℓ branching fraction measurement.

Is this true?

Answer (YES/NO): NO